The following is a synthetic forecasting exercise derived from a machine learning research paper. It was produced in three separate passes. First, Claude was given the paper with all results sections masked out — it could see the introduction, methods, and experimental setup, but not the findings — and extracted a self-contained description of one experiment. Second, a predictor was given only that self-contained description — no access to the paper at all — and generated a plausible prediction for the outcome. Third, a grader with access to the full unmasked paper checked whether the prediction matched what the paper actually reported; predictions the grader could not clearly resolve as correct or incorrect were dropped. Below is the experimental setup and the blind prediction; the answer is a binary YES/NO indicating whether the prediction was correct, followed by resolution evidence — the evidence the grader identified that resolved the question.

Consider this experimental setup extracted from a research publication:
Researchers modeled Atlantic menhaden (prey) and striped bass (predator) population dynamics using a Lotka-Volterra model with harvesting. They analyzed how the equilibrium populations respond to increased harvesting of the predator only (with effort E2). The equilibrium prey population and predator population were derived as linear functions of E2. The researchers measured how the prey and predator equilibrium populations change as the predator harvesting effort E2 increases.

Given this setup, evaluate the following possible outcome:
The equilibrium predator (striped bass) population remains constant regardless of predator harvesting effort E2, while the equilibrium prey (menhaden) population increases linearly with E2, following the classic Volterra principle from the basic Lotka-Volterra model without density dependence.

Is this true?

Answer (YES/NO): NO